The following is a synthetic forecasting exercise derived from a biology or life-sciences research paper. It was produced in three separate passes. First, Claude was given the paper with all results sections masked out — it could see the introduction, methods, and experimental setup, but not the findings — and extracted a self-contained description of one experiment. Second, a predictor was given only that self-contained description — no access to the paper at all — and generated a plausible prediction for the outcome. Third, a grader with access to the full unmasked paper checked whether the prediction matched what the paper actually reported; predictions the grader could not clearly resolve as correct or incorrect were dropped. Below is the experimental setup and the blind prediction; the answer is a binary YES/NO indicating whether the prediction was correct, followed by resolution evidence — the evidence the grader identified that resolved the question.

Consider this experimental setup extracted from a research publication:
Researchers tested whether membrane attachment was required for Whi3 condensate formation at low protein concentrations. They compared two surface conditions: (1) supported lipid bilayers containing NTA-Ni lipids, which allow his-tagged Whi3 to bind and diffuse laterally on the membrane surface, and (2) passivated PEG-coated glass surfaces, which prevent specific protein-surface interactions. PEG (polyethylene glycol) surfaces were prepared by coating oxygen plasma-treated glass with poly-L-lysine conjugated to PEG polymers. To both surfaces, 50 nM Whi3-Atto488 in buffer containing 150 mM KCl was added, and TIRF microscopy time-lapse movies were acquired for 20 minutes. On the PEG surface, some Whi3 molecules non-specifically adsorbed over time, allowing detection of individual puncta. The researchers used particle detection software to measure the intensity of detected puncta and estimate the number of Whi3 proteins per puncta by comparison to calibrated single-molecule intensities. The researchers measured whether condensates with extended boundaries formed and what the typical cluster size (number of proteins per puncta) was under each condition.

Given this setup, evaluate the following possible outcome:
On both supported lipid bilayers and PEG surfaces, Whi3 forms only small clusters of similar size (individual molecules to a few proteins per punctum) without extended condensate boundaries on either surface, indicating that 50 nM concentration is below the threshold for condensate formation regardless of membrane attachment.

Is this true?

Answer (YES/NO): NO